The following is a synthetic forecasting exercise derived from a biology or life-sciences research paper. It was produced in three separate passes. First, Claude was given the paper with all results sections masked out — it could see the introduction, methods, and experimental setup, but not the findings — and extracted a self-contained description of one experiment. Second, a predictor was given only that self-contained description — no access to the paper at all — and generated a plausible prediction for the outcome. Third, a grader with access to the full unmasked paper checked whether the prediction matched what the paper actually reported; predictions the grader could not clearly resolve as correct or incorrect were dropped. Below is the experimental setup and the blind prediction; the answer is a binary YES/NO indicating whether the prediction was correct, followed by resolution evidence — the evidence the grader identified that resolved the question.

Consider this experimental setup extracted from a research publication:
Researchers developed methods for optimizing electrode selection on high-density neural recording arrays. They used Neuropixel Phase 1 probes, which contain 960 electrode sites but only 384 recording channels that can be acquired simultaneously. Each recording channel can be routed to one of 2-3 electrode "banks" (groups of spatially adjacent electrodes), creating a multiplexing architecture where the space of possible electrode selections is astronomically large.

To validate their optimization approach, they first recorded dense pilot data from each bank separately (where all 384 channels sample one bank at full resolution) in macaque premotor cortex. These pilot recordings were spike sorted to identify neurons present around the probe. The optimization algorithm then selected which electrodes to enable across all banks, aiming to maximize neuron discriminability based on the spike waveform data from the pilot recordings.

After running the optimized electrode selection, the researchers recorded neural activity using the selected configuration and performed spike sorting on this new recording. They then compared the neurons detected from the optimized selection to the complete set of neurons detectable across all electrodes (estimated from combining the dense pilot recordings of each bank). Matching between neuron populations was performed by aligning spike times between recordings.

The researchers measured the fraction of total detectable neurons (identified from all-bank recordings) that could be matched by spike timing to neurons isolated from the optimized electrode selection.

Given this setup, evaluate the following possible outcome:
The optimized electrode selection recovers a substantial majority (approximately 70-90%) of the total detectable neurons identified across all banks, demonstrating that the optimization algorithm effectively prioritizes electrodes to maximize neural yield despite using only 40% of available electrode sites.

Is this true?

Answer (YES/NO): YES